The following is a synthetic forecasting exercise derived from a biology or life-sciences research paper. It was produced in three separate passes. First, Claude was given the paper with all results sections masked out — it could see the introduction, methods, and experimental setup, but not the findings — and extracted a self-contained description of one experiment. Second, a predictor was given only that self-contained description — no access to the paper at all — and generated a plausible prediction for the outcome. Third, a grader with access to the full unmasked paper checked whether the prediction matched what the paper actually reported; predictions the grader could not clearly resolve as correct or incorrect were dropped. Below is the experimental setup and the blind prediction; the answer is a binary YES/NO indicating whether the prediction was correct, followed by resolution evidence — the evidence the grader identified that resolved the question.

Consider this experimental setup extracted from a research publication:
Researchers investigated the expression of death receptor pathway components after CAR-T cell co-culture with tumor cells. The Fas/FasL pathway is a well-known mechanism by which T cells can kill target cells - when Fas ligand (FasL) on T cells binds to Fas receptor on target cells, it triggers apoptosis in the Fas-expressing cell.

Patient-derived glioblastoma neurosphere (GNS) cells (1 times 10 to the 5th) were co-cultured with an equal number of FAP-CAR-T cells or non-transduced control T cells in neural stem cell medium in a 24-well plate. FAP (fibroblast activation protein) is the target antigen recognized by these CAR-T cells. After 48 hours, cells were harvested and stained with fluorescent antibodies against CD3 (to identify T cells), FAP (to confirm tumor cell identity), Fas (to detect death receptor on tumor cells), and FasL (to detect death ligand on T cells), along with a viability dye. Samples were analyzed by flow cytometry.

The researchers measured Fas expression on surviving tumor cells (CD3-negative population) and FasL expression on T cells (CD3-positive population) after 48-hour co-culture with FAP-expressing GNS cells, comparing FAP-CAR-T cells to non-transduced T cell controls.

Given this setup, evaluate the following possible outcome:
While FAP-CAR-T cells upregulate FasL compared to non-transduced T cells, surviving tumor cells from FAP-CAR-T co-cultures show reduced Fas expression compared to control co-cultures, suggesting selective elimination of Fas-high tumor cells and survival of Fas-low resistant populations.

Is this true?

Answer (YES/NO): NO